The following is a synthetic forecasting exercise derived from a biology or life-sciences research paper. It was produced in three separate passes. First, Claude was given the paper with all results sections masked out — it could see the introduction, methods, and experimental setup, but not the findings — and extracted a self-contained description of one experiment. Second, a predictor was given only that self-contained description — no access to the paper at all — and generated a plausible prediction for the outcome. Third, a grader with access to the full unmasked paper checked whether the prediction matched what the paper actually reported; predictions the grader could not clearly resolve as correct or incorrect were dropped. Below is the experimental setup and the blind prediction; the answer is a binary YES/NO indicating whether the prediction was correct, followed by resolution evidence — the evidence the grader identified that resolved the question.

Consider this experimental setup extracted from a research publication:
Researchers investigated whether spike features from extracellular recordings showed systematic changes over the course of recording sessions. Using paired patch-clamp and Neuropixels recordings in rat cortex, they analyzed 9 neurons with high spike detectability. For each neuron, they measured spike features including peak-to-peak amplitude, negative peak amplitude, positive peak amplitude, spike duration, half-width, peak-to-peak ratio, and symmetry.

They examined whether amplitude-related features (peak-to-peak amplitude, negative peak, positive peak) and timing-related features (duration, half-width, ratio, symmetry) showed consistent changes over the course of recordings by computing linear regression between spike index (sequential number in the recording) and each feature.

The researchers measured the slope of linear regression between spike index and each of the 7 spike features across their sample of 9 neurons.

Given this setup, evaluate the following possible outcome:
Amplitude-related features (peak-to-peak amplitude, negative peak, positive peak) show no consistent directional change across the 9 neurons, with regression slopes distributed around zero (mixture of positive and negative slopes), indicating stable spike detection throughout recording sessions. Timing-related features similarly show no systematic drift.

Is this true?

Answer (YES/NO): NO